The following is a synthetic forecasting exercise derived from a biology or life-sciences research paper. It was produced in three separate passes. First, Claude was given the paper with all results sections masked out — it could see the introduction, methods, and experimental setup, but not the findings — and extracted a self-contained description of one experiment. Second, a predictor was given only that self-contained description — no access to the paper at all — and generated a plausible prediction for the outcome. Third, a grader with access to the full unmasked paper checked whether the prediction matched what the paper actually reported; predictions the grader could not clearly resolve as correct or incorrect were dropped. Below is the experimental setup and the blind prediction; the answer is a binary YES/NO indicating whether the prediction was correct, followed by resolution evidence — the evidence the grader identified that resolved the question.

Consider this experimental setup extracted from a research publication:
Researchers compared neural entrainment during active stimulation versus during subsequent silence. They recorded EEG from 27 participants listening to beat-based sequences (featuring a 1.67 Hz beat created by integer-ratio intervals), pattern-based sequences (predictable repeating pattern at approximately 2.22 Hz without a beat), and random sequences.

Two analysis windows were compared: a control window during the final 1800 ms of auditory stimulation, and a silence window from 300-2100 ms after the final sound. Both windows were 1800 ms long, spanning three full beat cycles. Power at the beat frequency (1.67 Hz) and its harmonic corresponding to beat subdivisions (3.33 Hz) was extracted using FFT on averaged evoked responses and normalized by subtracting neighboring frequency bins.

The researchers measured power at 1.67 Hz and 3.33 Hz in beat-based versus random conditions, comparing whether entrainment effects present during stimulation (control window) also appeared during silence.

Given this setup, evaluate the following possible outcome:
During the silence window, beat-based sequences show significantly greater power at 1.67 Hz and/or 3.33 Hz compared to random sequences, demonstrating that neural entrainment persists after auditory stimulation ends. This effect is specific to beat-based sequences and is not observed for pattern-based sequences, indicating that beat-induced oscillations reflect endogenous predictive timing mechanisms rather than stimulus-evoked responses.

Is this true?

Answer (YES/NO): YES